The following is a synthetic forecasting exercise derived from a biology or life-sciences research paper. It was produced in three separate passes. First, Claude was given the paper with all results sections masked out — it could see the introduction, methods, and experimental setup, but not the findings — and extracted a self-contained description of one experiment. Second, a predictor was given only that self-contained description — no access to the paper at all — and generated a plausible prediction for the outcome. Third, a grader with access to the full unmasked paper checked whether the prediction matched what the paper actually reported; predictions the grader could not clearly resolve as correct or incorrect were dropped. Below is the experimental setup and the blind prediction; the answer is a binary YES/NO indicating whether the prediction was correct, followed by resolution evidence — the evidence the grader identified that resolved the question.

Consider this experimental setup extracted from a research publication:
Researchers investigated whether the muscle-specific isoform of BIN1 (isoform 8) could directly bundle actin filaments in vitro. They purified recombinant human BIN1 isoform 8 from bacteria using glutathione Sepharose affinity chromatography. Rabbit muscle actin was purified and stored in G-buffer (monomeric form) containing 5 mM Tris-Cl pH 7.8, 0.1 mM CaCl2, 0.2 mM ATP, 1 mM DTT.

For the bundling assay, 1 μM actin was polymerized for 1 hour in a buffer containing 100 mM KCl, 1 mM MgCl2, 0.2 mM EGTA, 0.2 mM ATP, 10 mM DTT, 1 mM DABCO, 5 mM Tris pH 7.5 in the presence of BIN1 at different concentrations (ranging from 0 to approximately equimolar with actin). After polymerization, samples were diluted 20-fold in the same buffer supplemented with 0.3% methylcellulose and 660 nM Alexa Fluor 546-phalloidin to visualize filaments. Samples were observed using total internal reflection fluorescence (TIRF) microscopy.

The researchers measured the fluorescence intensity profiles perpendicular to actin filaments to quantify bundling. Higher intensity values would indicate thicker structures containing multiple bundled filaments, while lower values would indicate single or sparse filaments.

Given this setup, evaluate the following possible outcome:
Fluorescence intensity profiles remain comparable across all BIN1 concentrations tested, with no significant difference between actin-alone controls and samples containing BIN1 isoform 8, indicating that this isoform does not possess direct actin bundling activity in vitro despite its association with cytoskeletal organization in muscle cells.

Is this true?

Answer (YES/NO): NO